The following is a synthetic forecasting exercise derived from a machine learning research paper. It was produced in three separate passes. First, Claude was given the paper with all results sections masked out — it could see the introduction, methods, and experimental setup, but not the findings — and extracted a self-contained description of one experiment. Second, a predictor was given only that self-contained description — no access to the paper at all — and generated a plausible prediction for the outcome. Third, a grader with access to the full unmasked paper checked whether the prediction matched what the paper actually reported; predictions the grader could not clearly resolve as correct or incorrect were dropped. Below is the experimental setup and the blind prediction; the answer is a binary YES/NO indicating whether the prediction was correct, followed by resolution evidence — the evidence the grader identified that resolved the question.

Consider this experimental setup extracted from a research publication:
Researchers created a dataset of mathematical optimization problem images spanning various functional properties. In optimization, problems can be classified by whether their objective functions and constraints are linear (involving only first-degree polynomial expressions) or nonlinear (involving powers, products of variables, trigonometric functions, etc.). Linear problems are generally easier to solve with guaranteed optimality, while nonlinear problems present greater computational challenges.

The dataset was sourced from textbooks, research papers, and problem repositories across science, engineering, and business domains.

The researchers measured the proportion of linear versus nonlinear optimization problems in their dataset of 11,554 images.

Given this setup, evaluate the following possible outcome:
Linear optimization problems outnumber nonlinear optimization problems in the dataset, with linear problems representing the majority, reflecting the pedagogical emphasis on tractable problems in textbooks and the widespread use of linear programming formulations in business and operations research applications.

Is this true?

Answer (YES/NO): NO